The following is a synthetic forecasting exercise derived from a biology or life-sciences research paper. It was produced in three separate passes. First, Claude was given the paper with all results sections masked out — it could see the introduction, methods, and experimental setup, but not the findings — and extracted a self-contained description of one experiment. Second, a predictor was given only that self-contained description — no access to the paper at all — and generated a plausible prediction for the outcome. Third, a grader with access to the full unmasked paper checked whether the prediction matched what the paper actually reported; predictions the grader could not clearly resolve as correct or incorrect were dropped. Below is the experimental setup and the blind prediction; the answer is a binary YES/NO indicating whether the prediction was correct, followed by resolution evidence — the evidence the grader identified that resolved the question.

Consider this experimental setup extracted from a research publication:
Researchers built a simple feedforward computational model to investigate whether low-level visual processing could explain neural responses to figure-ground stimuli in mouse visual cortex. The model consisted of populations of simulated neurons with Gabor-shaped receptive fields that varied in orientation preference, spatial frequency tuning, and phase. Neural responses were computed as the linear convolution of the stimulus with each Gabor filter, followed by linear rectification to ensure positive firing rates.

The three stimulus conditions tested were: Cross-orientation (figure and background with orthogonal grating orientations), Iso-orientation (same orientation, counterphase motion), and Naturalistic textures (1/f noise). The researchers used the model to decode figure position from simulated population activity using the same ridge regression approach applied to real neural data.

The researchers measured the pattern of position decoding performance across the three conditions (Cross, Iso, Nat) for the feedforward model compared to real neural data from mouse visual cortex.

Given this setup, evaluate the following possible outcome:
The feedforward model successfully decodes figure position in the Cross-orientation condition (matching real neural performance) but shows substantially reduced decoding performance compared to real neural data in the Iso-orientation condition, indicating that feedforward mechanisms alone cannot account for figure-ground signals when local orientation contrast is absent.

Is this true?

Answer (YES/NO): YES